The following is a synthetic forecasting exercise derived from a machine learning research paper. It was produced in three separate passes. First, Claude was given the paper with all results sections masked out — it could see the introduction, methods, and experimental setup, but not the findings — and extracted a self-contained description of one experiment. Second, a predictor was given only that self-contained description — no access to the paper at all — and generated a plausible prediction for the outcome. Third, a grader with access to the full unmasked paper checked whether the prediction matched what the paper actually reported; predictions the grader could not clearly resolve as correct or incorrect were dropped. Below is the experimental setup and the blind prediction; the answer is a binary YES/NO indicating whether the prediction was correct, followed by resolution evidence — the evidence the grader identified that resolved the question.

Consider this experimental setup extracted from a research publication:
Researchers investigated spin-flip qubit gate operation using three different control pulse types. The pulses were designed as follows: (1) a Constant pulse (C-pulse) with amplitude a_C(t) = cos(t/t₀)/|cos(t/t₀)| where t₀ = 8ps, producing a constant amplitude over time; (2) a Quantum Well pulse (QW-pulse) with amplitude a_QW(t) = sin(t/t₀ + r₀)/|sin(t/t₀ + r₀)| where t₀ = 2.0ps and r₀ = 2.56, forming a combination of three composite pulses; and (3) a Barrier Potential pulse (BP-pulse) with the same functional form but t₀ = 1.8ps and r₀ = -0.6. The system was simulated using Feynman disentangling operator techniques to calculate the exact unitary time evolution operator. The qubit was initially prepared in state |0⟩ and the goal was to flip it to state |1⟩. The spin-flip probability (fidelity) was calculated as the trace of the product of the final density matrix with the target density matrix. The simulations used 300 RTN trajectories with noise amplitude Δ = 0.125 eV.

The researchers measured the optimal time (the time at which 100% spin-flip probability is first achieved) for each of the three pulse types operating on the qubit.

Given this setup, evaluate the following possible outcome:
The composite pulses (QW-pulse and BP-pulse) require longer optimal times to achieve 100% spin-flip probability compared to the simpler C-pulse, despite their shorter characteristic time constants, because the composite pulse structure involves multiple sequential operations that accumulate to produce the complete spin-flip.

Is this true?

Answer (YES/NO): YES